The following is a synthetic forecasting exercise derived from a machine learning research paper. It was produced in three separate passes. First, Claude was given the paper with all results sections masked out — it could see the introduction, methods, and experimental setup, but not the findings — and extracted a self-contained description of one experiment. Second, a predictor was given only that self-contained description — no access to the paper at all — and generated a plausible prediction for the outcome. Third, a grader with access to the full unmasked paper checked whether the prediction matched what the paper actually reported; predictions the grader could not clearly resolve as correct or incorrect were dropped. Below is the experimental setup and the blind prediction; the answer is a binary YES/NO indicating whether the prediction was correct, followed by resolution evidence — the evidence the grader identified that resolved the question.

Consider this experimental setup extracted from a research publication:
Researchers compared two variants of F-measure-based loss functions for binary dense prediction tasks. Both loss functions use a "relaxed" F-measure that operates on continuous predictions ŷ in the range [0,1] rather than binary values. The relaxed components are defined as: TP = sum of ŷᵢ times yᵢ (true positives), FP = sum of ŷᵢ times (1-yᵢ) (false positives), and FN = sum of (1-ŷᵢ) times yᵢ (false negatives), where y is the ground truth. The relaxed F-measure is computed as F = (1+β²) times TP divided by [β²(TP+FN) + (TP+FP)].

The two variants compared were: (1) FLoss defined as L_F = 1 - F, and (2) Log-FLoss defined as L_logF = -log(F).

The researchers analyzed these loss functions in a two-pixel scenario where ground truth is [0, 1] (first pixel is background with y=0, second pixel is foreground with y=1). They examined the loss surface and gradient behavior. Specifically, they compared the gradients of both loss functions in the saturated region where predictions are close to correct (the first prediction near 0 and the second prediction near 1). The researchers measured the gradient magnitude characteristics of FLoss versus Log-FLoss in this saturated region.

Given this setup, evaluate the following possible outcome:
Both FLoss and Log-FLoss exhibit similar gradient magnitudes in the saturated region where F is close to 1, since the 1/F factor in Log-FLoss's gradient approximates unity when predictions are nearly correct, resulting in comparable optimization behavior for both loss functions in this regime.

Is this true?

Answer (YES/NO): NO